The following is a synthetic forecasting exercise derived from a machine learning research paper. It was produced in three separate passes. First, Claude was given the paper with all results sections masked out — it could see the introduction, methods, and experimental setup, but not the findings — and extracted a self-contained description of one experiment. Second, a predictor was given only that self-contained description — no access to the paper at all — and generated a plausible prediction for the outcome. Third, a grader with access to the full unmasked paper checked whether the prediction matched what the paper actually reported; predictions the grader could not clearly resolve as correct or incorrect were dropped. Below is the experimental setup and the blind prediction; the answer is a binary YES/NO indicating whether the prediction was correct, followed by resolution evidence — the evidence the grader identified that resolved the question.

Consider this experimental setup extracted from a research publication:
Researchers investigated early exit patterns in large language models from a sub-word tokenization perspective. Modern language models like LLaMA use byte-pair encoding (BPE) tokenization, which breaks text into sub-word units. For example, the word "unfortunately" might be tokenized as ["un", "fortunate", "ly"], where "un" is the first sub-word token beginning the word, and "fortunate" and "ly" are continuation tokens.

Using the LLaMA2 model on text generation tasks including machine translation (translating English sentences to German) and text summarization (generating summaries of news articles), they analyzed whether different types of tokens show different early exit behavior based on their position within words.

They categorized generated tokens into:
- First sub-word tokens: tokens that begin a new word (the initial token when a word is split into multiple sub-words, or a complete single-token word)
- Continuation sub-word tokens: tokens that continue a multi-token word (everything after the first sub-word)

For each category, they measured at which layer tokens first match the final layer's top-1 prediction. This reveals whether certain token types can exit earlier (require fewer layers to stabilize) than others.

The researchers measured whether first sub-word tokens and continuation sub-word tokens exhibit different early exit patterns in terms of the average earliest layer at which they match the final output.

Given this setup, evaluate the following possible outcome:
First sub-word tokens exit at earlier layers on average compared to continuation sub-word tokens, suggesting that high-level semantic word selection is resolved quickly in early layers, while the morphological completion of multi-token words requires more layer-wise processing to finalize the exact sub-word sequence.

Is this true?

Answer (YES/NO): NO